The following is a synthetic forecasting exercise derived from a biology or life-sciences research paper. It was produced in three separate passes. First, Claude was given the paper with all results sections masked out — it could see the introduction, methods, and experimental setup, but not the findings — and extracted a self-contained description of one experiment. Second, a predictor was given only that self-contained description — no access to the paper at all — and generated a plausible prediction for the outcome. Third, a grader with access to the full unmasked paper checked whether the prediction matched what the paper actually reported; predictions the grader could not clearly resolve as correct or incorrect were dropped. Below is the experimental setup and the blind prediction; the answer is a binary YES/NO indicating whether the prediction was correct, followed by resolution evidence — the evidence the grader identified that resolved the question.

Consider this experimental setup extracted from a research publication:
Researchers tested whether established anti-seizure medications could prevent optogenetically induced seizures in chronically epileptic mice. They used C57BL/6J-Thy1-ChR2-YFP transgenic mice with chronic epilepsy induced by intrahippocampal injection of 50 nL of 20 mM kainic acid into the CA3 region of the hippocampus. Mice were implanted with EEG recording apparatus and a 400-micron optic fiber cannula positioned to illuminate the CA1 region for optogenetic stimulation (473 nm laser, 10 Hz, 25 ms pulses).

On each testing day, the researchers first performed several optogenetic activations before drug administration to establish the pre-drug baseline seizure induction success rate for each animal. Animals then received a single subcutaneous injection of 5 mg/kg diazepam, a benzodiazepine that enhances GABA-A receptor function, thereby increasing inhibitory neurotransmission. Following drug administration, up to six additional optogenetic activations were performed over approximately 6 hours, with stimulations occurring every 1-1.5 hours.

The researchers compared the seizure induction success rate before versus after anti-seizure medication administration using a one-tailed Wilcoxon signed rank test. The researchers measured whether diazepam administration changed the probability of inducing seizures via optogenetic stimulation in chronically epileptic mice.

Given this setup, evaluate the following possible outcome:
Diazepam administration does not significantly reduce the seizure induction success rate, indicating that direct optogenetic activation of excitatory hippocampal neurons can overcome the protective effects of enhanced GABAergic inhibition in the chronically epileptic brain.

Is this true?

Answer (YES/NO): NO